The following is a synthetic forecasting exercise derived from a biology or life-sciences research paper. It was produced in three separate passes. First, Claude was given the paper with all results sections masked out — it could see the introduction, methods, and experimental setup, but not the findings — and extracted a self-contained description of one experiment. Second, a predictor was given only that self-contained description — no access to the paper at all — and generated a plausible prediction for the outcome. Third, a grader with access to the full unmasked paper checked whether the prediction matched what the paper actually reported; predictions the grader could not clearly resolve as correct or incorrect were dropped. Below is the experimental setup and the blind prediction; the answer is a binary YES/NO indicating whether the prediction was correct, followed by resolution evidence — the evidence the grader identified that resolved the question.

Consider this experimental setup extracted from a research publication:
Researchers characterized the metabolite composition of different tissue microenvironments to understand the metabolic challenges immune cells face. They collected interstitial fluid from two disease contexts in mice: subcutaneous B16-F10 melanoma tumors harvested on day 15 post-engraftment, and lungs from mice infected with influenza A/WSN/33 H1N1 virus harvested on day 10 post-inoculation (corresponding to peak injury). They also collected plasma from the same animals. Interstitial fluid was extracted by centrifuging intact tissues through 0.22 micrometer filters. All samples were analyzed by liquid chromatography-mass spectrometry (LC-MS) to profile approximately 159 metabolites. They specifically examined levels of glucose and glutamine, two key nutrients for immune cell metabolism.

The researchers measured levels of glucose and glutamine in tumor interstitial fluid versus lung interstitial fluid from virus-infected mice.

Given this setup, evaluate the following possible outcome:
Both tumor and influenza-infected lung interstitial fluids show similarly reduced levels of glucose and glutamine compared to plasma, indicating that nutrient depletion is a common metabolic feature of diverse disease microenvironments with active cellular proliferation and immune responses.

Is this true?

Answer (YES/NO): NO